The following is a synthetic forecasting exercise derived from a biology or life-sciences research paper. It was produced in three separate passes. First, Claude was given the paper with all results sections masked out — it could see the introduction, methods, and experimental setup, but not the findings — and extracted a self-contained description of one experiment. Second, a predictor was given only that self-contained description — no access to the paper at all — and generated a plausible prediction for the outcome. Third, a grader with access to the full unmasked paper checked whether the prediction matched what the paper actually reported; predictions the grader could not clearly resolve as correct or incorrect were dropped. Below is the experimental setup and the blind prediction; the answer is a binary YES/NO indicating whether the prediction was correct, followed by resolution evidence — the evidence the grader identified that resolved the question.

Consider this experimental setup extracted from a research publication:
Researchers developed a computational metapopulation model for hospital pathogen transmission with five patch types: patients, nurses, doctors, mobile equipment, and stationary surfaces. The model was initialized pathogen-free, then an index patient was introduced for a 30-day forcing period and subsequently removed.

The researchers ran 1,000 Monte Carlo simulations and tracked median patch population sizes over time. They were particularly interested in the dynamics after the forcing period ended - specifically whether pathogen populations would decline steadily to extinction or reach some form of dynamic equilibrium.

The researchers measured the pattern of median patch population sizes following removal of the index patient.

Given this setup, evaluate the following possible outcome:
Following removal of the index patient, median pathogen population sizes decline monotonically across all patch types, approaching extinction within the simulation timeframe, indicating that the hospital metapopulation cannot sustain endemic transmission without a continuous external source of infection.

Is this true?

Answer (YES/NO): NO